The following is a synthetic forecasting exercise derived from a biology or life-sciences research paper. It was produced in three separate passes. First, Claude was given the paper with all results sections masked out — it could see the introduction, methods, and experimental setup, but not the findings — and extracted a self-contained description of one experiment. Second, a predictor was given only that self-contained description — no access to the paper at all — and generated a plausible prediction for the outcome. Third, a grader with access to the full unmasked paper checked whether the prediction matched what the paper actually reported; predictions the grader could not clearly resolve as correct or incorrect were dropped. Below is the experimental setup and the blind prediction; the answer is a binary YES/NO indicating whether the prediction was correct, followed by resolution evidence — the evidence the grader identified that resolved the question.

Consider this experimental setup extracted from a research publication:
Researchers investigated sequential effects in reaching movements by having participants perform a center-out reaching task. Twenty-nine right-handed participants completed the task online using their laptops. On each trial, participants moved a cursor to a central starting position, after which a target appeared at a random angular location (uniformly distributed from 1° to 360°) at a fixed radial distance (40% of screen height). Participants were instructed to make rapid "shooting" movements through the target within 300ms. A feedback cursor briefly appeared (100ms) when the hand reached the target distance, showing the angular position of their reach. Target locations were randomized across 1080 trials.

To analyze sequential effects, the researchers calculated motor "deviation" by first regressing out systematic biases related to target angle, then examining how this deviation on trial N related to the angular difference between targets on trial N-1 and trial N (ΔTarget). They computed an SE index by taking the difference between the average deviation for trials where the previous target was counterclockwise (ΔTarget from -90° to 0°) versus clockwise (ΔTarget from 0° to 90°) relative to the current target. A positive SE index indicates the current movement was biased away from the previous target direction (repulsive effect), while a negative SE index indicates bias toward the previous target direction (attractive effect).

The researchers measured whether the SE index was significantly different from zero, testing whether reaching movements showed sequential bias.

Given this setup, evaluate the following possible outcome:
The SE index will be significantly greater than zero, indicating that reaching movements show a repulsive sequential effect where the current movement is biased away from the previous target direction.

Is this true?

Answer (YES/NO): YES